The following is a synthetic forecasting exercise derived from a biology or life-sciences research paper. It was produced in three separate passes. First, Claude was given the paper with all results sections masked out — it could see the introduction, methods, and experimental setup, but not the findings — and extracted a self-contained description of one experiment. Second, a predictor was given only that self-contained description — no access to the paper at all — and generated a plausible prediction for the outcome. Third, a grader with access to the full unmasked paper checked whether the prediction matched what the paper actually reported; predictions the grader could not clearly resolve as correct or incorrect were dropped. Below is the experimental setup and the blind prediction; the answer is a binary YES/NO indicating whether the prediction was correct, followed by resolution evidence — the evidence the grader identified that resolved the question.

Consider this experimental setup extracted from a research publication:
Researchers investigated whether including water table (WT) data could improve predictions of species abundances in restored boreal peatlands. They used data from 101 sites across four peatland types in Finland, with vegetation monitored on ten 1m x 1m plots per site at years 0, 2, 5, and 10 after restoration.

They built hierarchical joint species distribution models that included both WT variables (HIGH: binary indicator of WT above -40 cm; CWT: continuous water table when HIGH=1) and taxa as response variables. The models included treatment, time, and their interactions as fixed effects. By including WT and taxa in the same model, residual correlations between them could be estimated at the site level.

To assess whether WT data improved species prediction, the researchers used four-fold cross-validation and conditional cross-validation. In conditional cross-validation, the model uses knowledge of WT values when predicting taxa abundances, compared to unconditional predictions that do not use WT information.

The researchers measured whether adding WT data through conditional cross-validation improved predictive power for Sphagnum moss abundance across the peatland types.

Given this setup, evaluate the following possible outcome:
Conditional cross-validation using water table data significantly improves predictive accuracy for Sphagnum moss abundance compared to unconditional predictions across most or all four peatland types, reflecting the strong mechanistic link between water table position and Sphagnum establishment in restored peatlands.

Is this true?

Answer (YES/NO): NO